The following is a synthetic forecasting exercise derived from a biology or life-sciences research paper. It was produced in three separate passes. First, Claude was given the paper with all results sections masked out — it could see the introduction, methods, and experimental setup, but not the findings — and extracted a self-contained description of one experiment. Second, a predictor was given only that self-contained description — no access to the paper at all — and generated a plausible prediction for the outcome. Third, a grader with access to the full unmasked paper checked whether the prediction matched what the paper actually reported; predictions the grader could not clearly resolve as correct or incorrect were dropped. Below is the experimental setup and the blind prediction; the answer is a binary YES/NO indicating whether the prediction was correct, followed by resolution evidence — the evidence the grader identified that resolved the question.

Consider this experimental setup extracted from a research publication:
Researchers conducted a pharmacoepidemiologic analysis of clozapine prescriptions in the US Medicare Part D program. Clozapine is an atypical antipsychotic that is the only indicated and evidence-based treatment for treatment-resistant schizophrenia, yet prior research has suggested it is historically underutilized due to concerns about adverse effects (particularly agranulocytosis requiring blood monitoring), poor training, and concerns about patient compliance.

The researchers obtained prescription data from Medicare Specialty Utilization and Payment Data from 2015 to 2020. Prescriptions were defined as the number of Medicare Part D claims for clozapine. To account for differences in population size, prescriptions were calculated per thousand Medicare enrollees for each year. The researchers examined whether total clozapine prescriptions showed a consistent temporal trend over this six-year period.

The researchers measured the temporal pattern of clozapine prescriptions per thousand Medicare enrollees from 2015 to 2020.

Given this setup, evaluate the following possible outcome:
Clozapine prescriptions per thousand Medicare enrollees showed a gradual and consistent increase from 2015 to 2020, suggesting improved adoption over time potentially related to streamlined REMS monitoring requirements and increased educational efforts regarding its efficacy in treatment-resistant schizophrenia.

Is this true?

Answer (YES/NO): NO